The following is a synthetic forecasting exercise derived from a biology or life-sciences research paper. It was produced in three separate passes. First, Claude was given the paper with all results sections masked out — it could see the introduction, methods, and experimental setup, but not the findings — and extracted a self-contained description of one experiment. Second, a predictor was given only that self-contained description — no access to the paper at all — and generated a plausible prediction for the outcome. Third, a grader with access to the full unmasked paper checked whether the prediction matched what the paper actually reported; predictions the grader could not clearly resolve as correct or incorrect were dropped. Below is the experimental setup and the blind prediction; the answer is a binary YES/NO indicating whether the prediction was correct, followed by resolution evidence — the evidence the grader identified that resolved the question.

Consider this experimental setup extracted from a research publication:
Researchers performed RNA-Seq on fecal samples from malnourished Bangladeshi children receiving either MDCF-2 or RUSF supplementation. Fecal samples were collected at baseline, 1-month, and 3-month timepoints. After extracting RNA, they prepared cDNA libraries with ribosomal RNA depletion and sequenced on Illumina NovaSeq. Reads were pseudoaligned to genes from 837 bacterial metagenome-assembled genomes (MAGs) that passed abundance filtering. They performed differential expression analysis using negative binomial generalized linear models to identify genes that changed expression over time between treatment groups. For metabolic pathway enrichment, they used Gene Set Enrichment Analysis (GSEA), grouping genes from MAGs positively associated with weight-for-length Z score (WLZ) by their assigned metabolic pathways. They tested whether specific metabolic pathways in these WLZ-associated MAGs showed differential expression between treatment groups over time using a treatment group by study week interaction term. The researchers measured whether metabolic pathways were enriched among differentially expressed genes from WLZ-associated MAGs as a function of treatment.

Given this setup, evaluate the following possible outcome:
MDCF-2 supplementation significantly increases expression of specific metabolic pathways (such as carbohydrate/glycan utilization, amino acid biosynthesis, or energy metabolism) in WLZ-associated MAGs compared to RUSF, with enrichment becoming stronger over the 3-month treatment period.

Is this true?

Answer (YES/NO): YES